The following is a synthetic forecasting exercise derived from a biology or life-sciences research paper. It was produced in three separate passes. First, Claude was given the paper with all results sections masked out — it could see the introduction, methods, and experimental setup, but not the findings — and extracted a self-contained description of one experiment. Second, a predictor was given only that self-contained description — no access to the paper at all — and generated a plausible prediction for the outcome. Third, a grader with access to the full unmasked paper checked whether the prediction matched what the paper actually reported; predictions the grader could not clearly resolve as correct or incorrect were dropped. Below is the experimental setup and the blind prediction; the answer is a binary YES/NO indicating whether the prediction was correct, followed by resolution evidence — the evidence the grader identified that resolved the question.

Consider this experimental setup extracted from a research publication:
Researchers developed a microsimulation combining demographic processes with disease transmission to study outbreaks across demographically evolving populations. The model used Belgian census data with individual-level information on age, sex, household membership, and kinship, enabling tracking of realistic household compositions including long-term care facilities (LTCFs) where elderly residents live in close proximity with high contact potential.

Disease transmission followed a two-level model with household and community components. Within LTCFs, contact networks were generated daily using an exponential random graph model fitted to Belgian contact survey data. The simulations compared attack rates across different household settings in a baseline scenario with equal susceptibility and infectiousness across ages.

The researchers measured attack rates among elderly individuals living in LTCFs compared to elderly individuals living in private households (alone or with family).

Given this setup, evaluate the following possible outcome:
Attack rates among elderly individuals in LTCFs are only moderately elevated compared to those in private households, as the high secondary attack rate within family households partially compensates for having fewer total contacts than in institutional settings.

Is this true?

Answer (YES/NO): NO